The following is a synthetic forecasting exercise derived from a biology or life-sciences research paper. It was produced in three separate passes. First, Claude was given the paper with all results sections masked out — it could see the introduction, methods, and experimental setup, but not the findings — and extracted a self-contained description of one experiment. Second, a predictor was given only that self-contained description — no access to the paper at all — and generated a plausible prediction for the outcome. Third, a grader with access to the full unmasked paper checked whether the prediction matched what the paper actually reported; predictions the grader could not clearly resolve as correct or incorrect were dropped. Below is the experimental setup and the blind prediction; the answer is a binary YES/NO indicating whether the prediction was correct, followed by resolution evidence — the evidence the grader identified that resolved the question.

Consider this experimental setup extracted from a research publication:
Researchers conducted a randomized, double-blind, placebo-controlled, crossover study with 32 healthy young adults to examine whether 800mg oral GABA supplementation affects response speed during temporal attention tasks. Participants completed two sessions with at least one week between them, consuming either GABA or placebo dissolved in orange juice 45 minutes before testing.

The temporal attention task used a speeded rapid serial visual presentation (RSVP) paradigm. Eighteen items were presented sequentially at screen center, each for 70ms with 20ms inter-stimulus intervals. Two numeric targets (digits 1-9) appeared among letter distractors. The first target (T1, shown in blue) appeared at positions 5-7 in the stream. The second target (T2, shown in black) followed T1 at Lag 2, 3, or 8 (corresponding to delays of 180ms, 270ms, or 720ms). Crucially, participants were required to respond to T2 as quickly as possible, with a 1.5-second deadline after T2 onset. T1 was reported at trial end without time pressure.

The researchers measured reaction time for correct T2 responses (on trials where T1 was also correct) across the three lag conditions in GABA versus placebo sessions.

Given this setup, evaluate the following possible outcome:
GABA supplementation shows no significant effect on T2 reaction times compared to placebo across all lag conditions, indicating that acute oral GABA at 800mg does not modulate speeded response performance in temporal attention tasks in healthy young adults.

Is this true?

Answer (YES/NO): YES